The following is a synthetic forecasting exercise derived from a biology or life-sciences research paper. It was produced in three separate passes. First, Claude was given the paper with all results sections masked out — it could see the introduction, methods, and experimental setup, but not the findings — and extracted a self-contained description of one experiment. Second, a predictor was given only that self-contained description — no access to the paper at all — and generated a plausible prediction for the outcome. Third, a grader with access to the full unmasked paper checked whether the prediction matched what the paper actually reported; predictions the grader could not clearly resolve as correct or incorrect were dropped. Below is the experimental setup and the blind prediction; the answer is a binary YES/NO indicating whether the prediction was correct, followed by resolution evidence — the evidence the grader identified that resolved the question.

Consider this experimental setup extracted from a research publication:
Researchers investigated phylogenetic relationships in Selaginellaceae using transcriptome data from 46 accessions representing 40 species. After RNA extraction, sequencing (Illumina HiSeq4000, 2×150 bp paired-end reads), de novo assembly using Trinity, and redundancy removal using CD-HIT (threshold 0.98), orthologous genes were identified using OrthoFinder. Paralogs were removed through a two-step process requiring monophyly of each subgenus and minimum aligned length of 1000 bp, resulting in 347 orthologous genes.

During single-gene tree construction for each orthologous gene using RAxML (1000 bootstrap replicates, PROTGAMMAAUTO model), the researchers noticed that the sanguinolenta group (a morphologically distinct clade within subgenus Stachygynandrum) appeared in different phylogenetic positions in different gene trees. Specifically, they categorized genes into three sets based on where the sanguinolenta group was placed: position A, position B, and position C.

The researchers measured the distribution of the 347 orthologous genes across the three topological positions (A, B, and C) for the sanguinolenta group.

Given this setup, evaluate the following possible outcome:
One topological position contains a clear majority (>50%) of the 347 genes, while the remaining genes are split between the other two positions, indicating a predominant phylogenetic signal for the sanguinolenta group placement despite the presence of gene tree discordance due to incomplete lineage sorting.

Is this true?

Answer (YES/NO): NO